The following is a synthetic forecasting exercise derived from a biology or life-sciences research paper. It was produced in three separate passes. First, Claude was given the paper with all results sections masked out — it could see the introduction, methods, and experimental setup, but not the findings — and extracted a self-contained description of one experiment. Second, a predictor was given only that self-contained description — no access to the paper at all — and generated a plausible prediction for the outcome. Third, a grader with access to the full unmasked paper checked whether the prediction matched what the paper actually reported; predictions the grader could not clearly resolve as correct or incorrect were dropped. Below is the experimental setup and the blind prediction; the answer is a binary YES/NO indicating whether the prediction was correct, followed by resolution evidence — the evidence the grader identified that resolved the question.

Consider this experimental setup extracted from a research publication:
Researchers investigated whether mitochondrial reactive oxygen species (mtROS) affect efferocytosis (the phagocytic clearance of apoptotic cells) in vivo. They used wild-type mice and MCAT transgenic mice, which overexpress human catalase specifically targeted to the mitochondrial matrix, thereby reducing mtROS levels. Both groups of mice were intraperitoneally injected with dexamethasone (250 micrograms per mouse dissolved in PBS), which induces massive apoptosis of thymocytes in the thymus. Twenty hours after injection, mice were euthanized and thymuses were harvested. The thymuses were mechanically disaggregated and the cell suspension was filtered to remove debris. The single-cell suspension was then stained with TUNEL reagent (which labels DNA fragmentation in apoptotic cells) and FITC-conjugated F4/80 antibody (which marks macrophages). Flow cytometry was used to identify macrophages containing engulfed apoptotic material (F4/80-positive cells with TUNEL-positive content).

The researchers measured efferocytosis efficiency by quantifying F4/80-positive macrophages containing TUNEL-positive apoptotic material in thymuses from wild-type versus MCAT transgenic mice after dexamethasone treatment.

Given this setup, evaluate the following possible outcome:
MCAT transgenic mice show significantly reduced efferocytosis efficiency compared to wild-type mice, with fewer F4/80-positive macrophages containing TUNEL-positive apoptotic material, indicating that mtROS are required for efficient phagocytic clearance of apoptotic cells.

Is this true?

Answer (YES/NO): NO